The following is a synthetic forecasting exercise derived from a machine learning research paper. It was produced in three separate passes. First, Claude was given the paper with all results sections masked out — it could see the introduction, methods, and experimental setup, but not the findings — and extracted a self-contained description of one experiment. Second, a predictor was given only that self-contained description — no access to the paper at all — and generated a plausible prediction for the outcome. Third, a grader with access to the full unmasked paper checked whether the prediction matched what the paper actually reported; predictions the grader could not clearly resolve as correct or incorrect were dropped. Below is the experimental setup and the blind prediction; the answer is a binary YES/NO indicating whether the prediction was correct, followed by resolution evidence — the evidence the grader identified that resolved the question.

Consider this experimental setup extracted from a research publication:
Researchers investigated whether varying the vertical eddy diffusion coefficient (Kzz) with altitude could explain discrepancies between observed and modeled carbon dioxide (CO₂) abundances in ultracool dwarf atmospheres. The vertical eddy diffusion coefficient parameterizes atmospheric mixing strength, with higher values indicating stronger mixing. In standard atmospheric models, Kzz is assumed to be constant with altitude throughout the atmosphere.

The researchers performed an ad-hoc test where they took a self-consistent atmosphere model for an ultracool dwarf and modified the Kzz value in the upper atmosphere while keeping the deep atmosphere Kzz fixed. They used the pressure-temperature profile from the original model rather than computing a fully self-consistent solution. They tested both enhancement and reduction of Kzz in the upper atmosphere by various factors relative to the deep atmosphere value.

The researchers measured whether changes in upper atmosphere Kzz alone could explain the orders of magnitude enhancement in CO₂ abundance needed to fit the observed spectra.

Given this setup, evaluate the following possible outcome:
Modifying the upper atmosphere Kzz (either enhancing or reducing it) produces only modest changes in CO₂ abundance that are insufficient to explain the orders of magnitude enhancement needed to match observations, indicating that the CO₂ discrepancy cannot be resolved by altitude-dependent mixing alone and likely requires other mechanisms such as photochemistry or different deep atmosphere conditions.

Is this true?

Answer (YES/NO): YES